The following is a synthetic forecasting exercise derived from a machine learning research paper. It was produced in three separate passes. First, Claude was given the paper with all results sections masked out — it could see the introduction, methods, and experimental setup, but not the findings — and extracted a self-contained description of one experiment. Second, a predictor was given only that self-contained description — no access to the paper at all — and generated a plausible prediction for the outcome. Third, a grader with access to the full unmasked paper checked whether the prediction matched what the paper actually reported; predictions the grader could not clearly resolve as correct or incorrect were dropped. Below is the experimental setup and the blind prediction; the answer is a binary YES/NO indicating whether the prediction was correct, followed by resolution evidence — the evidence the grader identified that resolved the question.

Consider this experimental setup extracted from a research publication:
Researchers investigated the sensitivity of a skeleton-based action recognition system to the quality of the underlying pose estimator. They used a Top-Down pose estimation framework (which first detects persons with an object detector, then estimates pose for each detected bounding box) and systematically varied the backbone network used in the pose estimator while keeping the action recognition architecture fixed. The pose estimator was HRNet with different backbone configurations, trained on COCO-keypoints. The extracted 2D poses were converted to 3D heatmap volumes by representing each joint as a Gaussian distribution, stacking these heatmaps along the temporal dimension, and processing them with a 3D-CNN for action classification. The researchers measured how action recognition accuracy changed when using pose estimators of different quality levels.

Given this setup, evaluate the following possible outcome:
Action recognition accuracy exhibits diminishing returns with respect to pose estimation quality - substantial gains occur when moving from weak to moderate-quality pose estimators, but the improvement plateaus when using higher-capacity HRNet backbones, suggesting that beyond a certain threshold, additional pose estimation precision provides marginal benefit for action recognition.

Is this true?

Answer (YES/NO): NO